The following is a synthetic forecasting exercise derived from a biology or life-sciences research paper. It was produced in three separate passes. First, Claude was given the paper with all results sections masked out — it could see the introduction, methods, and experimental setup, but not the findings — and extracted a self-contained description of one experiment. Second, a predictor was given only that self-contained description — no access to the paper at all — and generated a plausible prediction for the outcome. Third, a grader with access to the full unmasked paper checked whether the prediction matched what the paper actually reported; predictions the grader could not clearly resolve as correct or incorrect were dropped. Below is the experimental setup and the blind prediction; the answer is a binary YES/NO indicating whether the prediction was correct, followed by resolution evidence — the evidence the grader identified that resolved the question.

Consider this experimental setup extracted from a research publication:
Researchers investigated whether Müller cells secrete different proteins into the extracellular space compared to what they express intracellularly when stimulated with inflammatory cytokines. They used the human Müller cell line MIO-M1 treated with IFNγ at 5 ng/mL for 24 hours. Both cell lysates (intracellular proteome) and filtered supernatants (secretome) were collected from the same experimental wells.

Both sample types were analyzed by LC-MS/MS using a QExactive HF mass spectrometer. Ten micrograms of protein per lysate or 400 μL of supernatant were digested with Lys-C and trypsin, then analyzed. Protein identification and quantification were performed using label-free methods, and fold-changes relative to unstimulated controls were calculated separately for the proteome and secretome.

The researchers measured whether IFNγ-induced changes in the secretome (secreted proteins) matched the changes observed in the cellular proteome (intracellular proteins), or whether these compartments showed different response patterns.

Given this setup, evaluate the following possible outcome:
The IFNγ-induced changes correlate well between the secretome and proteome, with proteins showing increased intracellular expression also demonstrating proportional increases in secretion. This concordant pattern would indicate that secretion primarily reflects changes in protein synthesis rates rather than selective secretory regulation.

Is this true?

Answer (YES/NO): NO